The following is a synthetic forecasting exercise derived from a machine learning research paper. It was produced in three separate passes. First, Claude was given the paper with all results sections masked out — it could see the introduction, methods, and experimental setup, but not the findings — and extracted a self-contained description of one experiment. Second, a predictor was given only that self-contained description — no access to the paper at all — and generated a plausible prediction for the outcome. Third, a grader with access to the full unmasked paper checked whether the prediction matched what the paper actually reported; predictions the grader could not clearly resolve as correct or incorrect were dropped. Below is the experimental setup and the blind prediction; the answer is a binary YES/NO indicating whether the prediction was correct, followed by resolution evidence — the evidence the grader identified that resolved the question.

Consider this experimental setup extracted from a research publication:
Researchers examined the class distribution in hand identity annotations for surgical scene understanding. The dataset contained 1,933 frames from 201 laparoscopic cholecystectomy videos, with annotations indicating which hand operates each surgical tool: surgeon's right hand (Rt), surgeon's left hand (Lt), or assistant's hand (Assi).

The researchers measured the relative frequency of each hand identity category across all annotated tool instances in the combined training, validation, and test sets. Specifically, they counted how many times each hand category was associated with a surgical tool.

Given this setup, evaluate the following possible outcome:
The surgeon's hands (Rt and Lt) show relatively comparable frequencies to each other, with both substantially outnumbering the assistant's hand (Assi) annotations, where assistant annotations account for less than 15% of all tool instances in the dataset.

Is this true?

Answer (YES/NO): YES